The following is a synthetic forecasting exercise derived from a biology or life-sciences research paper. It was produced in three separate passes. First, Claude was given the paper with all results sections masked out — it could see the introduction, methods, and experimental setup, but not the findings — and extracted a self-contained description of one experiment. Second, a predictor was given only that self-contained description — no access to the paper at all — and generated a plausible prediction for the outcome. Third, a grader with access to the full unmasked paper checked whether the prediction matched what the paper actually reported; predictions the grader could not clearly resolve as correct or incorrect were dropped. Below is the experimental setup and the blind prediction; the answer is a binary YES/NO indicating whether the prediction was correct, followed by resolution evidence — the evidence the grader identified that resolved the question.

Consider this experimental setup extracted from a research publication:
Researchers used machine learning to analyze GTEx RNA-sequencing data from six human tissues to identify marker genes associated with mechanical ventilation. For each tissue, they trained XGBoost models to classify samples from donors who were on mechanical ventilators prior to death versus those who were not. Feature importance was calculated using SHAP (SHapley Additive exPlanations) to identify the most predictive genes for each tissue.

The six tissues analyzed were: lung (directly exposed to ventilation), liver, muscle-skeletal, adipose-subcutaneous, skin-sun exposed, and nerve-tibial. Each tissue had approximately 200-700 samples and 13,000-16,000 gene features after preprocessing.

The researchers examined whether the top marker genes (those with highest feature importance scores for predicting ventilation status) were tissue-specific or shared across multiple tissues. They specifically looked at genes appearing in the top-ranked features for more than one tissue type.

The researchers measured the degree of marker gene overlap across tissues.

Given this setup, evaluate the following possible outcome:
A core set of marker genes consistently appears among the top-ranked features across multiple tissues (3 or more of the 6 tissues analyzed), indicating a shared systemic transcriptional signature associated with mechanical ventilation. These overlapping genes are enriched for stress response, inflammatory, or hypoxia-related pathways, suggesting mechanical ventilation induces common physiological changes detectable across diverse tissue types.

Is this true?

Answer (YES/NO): NO